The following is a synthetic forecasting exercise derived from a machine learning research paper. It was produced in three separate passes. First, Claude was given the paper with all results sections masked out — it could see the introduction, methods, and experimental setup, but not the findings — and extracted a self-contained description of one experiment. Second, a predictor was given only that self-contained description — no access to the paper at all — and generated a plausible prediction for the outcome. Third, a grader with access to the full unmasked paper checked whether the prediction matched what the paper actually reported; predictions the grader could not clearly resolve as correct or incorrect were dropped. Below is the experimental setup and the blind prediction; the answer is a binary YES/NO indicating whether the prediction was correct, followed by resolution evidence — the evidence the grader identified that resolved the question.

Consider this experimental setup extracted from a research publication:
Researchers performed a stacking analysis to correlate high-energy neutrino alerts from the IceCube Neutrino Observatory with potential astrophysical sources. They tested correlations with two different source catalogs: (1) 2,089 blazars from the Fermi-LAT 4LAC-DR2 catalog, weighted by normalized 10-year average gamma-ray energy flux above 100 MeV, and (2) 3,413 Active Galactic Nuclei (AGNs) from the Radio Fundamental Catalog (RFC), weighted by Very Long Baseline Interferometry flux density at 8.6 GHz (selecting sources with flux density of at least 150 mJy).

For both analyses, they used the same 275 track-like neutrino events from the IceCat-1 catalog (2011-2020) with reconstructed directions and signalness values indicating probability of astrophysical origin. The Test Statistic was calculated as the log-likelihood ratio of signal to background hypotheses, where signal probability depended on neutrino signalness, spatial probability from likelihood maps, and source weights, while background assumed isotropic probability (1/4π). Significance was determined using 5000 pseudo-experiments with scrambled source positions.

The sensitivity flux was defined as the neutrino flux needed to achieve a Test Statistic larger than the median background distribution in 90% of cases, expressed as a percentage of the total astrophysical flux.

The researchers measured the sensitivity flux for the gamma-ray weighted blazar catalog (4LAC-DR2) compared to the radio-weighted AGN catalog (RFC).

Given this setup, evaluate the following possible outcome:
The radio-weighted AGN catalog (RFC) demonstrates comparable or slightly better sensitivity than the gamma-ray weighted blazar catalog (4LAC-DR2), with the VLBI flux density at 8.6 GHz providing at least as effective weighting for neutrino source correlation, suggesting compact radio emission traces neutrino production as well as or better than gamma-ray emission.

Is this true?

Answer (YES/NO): NO